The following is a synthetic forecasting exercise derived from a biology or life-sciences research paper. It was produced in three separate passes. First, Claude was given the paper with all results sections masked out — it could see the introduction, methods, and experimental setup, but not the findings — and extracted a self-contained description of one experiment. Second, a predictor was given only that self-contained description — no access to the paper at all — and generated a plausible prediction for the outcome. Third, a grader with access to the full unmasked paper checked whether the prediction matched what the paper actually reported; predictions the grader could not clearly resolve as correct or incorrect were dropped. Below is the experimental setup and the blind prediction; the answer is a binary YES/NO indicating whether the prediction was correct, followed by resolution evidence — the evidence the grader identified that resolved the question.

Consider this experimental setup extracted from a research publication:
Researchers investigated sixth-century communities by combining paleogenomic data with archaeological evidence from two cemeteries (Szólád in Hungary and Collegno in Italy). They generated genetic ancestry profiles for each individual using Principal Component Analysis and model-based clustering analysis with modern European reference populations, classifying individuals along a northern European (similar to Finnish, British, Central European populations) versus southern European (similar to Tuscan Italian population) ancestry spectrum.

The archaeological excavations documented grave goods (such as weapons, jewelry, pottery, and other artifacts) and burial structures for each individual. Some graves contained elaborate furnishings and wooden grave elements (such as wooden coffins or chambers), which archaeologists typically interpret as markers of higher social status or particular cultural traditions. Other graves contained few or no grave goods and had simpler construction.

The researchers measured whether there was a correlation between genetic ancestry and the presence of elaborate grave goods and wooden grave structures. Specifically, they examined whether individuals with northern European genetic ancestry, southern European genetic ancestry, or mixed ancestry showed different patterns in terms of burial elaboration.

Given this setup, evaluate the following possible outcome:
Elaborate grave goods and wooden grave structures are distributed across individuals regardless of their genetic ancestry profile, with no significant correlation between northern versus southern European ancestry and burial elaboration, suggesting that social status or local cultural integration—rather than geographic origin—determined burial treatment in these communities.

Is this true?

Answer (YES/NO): NO